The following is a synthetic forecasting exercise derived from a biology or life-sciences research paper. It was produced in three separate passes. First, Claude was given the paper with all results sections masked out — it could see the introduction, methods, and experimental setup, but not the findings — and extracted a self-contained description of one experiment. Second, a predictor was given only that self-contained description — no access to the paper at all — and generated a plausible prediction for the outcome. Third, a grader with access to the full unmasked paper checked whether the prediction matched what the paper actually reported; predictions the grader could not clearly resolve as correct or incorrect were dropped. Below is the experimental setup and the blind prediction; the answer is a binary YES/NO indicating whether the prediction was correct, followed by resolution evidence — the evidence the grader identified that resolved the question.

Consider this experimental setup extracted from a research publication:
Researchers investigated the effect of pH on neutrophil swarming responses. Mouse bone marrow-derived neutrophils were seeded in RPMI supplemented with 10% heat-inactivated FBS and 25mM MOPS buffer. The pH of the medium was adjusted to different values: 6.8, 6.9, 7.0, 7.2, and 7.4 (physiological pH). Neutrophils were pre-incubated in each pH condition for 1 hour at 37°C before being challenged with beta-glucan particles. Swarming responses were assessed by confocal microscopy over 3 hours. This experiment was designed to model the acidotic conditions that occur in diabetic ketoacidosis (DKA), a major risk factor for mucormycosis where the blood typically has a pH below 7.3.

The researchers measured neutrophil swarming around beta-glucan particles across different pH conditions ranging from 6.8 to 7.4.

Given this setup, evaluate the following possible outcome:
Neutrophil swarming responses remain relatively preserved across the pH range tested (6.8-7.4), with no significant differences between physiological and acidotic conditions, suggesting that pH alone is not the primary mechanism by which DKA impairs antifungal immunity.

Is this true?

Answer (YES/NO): NO